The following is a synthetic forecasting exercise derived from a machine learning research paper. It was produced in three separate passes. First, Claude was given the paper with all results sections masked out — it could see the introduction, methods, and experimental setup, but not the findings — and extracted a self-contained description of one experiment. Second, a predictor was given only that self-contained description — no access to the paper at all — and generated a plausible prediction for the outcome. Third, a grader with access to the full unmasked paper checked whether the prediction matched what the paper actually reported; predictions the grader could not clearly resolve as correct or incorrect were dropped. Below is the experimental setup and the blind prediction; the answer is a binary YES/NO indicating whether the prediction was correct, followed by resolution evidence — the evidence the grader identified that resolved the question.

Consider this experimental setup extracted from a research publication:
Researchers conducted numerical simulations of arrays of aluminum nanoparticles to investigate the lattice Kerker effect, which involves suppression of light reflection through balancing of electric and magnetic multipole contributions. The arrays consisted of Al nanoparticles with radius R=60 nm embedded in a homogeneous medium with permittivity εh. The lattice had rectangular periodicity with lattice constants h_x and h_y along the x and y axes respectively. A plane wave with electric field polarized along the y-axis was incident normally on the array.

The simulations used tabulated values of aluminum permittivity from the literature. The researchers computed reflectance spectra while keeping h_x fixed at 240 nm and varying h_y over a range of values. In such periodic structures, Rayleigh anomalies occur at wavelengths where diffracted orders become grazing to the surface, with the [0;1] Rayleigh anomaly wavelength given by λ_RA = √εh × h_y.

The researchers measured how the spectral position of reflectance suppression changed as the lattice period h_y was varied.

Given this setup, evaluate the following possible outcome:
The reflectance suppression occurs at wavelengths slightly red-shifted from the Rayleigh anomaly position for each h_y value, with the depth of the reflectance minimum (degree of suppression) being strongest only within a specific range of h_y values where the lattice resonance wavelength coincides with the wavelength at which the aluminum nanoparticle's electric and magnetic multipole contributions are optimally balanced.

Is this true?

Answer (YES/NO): NO